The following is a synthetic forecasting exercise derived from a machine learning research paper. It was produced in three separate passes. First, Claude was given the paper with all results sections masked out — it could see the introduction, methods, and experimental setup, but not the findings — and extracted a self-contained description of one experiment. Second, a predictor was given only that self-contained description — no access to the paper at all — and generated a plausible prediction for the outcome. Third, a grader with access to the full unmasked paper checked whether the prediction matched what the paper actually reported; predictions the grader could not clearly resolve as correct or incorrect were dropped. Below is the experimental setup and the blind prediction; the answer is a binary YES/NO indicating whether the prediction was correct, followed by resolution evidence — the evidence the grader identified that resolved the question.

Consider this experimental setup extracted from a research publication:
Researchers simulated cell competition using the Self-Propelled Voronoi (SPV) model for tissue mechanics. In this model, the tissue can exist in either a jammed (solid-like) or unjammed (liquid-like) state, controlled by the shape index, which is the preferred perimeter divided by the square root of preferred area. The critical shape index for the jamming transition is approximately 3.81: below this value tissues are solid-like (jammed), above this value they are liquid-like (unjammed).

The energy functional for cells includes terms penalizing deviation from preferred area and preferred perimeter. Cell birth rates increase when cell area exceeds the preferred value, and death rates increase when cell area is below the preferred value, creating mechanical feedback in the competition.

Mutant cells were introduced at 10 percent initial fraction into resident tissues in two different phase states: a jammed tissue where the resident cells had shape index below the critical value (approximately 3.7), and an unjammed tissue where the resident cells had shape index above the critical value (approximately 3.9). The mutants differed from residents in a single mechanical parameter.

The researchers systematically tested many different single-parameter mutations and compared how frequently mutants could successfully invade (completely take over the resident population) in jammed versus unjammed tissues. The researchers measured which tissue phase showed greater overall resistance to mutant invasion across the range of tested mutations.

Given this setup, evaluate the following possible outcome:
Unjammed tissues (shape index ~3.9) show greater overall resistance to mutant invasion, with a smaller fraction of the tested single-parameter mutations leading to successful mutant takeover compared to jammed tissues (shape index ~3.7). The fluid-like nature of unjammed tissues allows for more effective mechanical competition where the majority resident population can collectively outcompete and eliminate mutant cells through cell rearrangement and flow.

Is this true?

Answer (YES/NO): NO